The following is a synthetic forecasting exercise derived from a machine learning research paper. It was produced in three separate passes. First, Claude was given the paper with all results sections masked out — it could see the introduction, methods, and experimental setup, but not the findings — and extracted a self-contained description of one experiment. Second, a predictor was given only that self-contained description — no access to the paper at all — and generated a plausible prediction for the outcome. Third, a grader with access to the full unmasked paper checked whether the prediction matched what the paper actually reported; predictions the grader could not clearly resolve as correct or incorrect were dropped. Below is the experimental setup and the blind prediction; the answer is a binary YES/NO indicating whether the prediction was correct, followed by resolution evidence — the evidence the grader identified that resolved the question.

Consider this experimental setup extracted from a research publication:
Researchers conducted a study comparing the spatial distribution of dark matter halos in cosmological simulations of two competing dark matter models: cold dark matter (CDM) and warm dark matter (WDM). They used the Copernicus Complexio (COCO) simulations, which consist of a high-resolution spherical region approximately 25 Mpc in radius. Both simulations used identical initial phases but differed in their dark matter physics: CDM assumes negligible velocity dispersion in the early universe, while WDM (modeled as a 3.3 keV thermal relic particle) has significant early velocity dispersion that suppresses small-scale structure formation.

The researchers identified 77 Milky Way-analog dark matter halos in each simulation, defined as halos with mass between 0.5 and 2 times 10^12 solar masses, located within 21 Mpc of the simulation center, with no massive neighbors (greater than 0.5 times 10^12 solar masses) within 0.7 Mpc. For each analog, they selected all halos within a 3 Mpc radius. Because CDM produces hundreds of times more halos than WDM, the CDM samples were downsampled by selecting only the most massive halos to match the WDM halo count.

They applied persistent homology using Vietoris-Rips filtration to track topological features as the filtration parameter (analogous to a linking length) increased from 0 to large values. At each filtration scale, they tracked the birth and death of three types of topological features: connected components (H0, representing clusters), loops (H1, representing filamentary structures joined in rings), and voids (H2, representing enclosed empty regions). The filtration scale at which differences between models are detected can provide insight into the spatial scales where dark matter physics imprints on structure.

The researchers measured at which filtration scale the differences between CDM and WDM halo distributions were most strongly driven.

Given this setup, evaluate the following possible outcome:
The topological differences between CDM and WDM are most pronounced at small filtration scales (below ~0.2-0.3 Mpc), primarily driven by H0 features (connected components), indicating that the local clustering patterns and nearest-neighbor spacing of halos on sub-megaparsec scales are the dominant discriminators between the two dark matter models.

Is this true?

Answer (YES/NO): NO